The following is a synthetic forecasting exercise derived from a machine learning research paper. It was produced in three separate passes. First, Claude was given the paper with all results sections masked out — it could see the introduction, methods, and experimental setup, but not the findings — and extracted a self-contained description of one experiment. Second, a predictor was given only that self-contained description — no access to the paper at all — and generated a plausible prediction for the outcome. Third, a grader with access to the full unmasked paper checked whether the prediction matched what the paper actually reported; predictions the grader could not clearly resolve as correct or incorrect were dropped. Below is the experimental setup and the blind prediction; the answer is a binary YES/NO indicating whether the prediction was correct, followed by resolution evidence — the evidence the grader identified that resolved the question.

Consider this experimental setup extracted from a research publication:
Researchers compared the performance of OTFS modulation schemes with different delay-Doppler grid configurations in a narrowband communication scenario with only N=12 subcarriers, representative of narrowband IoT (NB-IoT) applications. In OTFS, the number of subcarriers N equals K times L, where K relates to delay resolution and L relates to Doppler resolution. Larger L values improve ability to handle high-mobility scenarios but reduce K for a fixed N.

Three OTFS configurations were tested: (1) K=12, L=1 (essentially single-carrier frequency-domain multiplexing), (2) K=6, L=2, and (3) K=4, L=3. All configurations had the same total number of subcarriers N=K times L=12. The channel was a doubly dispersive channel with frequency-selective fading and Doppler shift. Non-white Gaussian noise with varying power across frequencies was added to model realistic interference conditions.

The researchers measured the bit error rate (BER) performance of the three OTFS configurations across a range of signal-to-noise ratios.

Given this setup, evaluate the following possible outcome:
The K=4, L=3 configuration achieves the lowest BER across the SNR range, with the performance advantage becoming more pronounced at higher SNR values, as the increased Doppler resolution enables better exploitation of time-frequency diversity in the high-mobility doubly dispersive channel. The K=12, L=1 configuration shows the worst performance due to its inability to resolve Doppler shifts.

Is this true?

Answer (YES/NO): NO